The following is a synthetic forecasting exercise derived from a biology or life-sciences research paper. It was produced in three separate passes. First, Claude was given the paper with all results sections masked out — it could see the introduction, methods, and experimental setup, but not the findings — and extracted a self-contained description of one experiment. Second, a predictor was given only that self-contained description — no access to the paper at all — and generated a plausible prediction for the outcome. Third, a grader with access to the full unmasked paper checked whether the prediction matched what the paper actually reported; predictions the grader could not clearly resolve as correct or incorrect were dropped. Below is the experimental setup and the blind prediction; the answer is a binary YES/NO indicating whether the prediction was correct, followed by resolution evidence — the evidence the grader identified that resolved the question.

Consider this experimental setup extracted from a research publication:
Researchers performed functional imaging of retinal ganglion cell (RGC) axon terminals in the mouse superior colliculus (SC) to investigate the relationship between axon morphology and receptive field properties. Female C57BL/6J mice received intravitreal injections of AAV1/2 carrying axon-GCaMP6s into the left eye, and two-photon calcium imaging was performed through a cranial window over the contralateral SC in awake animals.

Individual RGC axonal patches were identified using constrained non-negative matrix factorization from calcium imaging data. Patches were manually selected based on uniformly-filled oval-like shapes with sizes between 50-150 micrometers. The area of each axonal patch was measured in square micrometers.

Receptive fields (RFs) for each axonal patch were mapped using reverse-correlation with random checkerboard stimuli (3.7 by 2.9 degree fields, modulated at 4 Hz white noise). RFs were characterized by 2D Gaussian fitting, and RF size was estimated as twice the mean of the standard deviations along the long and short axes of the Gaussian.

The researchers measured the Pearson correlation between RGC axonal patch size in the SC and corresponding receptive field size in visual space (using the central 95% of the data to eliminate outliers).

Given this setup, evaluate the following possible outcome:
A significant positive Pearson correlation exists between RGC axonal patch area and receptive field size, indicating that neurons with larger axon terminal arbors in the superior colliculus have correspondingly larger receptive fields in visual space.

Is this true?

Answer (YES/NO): NO